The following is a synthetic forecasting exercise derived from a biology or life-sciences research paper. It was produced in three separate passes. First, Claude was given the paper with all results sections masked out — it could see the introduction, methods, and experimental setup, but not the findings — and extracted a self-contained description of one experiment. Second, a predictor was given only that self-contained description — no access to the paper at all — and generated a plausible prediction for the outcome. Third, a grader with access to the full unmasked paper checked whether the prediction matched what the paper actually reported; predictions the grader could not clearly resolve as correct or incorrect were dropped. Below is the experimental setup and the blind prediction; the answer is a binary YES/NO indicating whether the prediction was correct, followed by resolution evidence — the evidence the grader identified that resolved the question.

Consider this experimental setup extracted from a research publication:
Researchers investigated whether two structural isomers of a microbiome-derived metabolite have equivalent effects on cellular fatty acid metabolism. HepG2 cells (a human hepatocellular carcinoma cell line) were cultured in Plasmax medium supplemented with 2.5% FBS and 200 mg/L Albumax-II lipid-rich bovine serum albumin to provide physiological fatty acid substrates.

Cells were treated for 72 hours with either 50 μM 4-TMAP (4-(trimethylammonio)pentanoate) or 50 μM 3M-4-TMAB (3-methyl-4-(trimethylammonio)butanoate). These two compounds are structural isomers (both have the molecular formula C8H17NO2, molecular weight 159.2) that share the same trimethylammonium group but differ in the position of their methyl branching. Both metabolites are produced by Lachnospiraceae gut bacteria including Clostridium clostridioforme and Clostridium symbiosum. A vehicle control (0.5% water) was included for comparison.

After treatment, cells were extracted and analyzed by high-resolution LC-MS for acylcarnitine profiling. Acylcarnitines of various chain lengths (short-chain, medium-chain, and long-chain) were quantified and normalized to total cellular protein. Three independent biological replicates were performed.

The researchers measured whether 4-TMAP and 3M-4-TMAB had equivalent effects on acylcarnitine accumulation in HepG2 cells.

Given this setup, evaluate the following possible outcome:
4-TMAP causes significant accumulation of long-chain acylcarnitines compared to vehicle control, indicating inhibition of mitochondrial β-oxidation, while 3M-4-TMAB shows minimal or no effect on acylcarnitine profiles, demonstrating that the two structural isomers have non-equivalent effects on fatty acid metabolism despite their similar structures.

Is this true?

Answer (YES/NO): NO